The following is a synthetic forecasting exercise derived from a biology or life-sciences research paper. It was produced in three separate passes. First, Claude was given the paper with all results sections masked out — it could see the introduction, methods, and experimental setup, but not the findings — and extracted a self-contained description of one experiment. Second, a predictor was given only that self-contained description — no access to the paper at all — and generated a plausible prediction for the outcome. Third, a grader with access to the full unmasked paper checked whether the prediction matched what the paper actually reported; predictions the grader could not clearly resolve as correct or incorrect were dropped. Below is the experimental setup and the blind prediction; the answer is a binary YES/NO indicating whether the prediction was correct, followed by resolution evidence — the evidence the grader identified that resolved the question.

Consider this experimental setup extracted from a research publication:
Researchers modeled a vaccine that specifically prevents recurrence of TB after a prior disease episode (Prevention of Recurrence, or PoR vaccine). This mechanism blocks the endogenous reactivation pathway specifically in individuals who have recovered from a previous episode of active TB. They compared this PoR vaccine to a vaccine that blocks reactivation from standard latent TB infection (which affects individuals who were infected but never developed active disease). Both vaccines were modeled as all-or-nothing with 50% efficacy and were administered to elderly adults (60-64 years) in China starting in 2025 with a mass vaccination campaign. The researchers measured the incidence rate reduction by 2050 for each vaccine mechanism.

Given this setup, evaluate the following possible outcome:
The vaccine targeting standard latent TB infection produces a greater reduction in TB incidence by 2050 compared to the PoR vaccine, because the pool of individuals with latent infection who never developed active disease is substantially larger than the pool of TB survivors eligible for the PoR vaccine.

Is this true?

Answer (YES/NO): YES